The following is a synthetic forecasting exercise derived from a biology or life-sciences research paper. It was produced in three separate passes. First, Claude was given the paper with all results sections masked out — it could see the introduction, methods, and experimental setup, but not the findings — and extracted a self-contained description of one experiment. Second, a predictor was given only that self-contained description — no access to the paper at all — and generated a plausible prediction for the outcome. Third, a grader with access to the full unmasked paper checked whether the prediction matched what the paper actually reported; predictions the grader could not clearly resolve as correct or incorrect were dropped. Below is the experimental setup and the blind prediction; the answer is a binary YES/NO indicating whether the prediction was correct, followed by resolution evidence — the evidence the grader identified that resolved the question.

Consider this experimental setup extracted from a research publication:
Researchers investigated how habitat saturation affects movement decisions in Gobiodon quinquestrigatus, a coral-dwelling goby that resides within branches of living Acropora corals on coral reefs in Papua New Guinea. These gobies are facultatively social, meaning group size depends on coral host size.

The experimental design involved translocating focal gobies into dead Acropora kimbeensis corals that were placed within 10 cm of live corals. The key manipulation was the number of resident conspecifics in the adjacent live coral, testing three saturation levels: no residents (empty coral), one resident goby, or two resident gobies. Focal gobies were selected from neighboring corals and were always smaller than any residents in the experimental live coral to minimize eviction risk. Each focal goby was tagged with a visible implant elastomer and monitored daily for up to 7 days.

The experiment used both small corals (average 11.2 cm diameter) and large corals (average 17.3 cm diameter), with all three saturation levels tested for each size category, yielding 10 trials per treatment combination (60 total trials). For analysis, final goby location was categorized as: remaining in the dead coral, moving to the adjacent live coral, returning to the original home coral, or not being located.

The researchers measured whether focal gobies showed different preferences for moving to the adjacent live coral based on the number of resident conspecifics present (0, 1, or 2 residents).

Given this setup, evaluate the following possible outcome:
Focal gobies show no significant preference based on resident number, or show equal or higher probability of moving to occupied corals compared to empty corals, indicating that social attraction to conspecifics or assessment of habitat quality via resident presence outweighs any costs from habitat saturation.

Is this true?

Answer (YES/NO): NO